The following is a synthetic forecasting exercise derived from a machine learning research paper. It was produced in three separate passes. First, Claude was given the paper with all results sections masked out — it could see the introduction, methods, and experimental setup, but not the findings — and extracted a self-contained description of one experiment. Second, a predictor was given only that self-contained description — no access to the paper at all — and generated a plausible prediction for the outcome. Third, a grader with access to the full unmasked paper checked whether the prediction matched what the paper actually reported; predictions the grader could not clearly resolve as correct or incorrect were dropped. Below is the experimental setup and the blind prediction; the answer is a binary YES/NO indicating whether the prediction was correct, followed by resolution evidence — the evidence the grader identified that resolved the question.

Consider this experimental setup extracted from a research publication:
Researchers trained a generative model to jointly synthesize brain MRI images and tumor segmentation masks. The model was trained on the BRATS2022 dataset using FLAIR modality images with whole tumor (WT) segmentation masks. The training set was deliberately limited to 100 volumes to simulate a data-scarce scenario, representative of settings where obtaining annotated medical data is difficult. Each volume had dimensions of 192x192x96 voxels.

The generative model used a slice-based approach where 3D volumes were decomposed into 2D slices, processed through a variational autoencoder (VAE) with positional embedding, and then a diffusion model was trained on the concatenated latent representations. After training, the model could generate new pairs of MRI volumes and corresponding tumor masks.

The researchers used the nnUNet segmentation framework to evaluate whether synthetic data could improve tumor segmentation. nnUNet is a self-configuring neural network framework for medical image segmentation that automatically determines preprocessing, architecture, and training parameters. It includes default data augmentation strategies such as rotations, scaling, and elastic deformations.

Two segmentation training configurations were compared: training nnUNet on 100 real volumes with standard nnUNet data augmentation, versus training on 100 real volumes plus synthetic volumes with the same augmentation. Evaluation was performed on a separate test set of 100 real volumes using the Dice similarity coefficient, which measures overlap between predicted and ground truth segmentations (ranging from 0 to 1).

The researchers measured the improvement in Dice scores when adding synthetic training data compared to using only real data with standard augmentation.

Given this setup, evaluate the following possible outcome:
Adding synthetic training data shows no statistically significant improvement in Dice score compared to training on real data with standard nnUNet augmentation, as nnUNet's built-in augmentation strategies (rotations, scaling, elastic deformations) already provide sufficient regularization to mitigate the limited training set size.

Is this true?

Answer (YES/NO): NO